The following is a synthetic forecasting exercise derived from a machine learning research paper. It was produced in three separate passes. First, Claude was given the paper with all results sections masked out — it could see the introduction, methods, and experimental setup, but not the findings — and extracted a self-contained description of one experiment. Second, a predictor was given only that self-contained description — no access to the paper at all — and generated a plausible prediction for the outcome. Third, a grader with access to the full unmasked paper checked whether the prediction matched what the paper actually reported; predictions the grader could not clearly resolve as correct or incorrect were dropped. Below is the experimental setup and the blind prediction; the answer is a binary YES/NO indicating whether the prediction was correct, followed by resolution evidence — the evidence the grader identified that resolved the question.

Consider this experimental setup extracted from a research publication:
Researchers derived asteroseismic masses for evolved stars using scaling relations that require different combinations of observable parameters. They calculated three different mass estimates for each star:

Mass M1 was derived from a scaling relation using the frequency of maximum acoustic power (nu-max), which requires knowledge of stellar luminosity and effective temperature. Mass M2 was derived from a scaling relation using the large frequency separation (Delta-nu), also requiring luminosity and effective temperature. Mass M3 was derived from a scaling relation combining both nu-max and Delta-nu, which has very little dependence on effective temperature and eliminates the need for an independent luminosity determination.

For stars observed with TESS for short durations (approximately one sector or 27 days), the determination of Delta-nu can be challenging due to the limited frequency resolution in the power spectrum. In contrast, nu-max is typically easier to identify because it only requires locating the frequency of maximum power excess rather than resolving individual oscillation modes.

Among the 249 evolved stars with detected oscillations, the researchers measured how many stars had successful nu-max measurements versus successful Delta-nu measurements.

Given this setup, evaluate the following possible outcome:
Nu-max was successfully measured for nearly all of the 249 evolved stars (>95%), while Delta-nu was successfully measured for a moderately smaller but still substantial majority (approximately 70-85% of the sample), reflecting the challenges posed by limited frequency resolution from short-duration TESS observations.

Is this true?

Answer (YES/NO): NO